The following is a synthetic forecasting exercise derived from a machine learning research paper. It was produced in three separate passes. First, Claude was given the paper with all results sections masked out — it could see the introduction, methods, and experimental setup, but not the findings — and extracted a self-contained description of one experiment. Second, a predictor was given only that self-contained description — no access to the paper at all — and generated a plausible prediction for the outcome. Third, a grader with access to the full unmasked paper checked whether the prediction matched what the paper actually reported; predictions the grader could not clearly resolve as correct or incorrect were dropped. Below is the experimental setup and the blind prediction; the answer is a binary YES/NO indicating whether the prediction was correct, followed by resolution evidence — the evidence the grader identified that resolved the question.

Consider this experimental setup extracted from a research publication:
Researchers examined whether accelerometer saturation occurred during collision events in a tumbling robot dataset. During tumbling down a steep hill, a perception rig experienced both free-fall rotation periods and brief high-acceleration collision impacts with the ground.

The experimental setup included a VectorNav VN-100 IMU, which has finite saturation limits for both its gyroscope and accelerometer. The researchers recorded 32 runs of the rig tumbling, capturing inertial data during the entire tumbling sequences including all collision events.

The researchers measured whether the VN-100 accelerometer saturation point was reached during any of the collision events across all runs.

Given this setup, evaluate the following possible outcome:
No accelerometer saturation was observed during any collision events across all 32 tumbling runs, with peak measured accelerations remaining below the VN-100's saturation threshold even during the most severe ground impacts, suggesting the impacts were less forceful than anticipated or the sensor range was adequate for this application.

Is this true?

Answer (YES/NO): NO